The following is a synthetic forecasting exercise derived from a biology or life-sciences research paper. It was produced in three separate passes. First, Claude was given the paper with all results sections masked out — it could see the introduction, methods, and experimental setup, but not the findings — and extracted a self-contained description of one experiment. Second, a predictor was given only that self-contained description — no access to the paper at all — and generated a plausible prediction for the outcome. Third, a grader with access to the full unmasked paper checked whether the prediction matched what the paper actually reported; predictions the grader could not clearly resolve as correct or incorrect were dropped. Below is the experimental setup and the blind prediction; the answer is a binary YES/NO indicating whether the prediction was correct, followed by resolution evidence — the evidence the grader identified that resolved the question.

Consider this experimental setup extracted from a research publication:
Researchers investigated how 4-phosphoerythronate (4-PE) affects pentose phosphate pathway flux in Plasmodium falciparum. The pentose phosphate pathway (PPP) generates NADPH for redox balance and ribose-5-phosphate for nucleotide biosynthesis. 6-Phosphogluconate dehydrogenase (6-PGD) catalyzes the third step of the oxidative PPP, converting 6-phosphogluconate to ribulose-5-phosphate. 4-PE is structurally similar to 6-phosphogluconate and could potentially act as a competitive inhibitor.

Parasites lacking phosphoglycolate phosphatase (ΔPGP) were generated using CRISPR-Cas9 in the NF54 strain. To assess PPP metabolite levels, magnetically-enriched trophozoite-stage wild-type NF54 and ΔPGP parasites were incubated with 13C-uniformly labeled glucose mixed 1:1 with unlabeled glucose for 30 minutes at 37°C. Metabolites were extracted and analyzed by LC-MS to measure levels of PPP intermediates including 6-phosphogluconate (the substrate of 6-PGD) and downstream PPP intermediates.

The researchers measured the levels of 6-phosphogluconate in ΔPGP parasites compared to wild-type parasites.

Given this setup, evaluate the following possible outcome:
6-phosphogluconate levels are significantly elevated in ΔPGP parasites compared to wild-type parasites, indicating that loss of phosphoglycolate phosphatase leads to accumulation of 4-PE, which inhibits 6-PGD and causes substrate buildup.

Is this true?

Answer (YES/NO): YES